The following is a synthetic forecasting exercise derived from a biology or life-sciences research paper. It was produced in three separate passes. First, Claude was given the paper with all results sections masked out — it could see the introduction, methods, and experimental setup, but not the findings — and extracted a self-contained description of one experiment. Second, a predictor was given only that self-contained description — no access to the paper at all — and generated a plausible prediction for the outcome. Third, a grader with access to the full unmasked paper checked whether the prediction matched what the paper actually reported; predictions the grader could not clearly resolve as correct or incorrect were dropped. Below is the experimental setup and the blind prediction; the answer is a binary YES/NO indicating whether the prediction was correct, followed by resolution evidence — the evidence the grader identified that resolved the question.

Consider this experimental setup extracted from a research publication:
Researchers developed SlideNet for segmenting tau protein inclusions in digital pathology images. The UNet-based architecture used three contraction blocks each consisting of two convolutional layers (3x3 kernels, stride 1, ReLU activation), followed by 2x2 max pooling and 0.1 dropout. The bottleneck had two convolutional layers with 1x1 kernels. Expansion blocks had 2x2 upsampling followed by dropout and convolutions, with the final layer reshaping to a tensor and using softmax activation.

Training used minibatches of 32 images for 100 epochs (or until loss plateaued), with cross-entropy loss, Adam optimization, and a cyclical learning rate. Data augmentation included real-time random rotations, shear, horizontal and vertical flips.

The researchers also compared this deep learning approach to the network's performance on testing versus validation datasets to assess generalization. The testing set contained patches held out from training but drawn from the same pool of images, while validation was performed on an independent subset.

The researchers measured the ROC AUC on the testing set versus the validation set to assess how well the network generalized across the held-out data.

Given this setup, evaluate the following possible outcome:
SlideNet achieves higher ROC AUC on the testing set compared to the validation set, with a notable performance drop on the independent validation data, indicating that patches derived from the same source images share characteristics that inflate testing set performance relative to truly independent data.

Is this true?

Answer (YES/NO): NO